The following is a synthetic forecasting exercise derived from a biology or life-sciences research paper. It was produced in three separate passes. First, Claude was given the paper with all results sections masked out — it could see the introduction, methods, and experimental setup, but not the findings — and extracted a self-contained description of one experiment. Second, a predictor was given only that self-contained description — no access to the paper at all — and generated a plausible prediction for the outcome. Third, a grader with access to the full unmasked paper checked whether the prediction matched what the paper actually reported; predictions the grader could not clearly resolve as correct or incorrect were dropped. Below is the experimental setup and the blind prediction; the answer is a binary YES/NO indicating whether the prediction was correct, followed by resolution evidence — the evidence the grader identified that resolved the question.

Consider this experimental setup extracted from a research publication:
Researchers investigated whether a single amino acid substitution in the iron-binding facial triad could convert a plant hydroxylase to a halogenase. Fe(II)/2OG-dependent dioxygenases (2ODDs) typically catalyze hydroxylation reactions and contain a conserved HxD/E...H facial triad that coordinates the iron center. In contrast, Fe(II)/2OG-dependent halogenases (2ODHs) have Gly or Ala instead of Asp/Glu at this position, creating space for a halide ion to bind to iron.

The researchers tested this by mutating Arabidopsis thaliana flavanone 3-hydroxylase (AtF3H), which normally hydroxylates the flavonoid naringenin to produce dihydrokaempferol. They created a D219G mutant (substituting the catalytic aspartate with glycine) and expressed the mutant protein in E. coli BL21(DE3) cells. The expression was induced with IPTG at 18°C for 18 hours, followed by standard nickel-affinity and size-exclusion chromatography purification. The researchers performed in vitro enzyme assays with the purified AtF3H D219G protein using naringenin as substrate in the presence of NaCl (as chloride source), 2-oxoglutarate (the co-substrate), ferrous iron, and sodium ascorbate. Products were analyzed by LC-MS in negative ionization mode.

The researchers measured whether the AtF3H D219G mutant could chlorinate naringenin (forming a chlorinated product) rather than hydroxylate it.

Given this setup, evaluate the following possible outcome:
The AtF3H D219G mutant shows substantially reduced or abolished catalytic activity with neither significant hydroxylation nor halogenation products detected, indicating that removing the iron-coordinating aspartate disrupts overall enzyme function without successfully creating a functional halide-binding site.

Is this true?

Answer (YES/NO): NO